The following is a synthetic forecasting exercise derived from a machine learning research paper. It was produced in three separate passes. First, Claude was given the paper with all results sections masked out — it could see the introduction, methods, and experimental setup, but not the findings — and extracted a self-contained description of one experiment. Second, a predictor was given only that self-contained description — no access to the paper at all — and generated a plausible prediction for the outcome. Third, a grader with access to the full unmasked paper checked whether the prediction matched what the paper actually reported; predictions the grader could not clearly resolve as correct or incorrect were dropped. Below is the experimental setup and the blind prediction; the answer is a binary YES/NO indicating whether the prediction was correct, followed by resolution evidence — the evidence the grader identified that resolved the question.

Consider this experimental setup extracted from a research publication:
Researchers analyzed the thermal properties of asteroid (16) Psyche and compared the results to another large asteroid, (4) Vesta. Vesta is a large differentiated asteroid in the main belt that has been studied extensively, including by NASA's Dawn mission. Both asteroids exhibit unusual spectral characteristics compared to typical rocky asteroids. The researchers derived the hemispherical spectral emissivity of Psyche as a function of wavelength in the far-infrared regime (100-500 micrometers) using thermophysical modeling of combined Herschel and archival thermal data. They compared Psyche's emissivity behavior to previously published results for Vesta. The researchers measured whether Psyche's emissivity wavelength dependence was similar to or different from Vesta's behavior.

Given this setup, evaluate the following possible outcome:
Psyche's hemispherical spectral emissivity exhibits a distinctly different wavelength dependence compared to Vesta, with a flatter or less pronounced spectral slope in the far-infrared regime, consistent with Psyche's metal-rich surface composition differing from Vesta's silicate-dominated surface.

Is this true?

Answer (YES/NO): NO